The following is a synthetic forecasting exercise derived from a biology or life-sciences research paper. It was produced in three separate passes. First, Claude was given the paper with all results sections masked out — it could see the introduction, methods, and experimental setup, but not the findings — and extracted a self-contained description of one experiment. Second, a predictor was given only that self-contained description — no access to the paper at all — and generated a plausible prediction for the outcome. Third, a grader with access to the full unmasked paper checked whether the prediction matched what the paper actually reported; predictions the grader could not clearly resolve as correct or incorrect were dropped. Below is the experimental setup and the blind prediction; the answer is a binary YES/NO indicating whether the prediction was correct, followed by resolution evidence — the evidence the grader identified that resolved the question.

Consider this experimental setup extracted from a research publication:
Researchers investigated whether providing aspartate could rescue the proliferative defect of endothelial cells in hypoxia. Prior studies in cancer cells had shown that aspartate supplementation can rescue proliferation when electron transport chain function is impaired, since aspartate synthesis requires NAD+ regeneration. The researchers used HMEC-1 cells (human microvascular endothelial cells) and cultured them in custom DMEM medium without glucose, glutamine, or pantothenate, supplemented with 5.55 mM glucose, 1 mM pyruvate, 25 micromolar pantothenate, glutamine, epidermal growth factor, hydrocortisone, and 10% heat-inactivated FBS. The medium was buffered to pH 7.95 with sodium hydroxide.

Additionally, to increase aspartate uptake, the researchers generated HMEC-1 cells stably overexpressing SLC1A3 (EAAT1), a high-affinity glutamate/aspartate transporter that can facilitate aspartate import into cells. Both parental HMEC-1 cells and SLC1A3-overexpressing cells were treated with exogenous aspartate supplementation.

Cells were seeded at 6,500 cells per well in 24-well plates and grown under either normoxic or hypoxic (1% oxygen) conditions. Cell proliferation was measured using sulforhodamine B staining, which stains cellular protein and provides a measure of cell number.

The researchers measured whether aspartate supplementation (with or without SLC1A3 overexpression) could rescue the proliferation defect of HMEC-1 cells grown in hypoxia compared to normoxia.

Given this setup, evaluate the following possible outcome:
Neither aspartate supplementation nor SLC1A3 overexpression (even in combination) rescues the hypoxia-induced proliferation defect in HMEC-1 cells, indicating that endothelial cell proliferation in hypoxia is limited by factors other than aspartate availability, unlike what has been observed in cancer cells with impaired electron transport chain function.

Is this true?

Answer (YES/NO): YES